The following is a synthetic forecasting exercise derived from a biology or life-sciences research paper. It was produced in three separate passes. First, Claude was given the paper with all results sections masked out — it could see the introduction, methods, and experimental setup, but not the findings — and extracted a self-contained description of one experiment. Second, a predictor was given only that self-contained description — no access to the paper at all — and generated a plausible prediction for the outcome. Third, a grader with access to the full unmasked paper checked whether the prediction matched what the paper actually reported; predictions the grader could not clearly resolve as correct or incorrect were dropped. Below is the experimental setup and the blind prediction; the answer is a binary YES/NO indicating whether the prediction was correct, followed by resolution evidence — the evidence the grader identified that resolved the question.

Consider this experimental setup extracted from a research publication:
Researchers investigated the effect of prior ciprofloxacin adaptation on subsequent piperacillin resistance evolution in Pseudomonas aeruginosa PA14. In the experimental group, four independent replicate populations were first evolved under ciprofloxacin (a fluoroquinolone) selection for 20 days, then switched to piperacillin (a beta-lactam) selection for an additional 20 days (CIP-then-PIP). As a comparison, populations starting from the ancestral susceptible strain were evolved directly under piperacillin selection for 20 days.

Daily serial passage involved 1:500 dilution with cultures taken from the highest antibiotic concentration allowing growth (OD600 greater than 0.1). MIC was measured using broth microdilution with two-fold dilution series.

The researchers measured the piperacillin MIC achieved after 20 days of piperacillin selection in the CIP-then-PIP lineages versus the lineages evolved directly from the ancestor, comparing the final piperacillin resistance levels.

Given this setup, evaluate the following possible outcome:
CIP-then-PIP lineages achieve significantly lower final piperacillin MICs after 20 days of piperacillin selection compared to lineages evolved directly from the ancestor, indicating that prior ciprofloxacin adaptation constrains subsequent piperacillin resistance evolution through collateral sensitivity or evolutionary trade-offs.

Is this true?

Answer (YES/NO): NO